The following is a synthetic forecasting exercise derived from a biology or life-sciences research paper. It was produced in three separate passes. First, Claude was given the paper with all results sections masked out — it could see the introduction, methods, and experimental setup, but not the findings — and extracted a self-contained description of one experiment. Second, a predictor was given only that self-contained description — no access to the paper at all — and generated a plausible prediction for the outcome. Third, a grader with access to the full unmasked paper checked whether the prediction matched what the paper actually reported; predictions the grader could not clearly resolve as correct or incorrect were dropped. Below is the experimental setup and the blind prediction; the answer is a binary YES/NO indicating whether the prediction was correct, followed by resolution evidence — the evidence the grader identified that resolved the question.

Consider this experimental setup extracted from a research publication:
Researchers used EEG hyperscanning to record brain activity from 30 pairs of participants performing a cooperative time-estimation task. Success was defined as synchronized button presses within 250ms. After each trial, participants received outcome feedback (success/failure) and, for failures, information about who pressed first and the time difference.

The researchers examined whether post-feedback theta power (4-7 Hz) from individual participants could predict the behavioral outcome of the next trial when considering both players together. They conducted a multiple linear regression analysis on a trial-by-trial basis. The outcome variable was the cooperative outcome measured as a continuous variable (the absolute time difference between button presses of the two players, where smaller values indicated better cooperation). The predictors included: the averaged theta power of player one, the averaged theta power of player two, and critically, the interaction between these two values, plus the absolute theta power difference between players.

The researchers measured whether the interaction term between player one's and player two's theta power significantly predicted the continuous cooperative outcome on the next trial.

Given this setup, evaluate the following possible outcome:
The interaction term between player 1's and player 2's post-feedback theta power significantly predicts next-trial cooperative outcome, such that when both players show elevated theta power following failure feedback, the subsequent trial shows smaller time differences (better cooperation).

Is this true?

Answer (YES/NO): NO